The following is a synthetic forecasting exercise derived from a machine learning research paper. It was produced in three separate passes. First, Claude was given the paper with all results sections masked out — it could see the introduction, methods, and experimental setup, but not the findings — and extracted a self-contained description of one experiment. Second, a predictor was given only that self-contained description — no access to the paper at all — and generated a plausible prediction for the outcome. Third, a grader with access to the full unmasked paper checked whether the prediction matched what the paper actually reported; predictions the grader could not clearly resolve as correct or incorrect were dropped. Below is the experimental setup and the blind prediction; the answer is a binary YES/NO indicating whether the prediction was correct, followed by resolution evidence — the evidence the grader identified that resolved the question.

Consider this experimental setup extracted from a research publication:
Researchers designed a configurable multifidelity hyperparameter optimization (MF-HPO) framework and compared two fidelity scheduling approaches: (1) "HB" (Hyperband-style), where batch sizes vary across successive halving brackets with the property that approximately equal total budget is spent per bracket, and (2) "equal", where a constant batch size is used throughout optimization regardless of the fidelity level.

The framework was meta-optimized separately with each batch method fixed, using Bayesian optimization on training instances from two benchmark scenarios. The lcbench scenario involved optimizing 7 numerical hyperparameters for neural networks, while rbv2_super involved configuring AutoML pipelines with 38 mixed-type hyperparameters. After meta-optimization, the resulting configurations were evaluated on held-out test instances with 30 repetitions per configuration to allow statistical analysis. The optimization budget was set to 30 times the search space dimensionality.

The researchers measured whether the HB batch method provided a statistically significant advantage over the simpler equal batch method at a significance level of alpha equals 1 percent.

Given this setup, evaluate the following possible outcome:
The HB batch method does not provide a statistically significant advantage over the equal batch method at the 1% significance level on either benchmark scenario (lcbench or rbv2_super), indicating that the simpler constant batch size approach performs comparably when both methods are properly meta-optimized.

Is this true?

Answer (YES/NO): YES